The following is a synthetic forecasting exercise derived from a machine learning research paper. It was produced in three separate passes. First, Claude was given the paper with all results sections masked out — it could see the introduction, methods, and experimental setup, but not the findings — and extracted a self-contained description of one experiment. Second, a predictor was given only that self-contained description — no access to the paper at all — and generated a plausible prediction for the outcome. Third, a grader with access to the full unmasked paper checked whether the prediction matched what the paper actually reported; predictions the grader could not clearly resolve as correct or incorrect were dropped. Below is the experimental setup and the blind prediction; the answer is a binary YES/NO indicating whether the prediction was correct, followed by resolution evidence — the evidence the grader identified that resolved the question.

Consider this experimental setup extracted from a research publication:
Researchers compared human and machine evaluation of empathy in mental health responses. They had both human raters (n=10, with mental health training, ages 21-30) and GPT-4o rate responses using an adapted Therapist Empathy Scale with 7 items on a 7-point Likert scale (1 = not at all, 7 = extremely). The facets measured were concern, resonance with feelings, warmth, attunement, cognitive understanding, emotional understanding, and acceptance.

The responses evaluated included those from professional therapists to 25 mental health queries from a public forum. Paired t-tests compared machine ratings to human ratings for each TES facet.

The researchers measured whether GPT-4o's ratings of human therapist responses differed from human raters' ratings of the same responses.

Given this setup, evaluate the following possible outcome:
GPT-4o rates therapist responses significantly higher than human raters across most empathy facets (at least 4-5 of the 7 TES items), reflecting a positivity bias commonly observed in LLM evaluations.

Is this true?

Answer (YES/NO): NO